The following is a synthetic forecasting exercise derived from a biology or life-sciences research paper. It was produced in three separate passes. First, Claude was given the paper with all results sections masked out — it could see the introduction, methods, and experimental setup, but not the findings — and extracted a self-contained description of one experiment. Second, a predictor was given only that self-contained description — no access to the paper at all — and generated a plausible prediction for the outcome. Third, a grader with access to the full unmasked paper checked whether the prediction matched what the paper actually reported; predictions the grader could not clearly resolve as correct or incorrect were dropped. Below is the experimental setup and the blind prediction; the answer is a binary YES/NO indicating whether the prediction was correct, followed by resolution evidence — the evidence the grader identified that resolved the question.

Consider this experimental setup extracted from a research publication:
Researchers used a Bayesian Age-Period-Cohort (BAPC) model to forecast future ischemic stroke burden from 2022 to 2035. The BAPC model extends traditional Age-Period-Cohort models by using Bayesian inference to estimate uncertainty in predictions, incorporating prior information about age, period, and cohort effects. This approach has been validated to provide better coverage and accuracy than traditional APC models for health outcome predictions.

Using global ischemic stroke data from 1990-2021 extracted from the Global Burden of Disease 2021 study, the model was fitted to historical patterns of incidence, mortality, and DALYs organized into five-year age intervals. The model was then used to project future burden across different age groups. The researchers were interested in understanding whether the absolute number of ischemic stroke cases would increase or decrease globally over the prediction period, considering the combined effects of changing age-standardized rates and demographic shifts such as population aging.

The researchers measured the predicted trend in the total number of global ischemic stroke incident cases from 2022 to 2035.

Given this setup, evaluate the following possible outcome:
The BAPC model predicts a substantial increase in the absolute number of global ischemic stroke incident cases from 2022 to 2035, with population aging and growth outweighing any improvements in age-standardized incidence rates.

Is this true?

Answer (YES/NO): YES